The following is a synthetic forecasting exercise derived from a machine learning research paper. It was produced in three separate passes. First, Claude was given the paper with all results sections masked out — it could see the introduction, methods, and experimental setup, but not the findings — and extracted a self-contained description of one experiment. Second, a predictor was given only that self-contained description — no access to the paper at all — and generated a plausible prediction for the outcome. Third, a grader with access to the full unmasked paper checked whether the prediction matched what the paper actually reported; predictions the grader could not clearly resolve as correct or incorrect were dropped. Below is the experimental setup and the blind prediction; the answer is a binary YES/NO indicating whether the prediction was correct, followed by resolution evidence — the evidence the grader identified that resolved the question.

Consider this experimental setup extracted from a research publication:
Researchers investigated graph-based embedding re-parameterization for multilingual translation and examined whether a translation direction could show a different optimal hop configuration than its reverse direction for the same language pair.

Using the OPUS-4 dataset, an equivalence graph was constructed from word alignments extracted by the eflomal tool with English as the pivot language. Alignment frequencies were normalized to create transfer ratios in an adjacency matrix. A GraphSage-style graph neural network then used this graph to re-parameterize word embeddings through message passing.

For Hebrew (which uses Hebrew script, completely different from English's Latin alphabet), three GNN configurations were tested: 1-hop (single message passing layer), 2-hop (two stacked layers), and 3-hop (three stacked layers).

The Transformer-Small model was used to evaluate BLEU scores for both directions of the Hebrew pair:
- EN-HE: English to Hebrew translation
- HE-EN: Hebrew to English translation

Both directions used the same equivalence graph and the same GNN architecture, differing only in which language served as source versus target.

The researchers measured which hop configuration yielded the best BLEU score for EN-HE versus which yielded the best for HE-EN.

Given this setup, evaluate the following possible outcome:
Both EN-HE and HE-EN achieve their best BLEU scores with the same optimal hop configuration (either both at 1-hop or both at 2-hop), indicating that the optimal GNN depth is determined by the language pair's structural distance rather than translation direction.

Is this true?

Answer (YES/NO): NO